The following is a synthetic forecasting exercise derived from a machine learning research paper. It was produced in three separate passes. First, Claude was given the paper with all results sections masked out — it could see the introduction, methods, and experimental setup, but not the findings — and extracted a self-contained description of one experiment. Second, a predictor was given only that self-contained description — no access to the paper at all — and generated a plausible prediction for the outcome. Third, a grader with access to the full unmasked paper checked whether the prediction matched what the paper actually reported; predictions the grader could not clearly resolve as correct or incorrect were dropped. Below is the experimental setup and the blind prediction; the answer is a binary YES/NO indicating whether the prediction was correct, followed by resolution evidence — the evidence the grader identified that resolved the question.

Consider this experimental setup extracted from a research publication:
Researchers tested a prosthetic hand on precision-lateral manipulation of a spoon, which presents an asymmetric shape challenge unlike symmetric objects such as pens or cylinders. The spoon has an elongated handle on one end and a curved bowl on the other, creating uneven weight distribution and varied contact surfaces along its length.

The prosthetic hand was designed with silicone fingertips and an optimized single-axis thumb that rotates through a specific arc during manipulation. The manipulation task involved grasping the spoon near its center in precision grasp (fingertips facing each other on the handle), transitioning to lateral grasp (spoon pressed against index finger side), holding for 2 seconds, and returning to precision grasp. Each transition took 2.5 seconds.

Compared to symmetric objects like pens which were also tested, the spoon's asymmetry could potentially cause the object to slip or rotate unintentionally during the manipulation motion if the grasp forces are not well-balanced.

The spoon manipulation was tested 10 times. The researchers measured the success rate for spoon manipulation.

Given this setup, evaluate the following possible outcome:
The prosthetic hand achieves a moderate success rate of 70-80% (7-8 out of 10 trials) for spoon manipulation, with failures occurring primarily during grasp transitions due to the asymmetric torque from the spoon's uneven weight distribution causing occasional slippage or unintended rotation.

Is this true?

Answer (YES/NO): NO